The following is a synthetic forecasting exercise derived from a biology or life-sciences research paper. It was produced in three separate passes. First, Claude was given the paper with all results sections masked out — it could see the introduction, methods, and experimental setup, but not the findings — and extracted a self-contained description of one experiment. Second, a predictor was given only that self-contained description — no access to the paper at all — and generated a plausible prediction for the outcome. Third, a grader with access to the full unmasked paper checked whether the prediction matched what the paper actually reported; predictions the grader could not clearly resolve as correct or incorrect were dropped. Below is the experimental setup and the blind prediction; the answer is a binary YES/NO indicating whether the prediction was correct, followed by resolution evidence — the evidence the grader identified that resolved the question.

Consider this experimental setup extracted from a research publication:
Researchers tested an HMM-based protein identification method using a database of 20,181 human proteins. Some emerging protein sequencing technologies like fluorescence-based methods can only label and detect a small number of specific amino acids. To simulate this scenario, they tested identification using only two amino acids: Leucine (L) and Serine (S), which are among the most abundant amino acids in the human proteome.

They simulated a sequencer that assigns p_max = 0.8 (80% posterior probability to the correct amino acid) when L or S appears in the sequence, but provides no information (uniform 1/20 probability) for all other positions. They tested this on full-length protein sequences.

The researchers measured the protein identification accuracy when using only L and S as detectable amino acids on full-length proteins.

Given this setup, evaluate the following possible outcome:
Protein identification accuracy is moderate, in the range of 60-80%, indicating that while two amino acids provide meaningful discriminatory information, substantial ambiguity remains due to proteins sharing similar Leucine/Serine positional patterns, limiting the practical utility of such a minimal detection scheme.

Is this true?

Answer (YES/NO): NO